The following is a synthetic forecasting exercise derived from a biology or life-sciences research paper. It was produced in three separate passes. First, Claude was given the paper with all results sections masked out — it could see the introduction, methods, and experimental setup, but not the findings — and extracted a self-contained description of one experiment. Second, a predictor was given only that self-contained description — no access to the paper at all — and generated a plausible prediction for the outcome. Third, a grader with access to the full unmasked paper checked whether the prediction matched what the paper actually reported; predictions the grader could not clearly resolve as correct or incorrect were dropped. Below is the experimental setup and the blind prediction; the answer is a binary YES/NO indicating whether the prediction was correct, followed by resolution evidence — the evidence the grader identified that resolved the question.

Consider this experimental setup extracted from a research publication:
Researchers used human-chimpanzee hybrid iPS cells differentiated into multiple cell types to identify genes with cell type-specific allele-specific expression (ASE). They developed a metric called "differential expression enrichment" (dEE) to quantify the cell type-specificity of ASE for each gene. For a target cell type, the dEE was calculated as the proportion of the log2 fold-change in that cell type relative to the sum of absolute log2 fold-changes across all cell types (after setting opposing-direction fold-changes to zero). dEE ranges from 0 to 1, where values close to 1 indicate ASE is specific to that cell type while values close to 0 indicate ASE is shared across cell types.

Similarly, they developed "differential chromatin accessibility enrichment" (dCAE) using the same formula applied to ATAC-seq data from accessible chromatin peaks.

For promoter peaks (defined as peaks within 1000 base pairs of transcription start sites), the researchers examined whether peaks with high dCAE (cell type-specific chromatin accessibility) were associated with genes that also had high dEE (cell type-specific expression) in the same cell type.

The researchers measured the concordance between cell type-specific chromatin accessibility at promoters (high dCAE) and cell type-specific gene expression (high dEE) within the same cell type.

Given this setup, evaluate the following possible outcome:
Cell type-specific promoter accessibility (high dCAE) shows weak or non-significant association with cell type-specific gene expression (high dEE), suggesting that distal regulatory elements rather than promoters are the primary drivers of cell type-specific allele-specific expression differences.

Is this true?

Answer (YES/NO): NO